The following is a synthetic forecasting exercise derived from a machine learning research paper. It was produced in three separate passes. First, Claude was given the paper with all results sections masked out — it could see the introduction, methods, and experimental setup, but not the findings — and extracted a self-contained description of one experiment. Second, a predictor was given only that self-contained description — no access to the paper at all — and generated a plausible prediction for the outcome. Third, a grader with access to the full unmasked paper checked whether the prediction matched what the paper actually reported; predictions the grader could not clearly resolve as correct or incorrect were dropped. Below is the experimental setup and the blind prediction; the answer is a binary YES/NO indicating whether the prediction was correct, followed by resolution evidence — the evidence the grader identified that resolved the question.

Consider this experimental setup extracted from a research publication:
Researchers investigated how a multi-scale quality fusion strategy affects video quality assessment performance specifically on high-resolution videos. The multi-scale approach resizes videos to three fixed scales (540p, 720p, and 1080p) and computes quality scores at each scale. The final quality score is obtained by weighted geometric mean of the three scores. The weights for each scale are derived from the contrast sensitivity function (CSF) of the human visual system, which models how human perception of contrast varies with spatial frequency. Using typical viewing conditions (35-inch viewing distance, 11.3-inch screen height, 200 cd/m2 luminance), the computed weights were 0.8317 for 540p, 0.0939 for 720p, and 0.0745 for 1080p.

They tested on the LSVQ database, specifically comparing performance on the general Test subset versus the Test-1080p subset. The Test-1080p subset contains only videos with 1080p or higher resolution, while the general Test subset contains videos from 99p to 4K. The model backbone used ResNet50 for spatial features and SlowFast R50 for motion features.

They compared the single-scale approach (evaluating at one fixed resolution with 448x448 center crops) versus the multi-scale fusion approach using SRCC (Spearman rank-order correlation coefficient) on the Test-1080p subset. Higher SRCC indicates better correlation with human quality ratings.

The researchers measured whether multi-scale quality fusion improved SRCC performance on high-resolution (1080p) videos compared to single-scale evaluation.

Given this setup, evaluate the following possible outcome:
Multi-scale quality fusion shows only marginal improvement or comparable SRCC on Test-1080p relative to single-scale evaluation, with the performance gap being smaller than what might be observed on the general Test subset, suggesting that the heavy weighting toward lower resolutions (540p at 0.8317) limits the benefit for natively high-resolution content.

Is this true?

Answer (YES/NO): NO